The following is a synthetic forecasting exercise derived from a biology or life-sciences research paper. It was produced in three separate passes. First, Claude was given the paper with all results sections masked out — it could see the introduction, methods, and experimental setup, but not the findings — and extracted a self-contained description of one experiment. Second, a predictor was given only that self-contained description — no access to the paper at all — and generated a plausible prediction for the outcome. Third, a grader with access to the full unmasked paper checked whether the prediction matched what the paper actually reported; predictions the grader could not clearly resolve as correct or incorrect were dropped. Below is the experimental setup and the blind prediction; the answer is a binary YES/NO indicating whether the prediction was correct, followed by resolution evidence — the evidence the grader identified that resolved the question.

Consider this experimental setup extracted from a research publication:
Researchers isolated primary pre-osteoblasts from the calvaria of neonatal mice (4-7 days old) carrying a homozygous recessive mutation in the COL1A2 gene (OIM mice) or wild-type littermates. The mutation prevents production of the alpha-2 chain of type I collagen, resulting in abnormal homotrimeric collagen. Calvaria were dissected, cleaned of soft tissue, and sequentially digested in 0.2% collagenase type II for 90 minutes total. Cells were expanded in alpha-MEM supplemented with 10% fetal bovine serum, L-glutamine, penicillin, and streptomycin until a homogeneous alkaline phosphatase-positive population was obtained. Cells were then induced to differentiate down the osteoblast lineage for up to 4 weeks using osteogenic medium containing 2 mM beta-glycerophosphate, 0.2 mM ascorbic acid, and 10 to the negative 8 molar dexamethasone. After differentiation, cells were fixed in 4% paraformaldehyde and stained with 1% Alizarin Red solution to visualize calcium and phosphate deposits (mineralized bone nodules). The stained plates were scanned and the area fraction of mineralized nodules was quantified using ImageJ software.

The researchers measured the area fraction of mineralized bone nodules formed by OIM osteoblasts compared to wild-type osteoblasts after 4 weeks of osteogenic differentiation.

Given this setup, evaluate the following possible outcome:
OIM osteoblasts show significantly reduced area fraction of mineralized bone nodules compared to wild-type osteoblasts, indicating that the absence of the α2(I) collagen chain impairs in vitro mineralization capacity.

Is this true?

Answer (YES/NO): NO